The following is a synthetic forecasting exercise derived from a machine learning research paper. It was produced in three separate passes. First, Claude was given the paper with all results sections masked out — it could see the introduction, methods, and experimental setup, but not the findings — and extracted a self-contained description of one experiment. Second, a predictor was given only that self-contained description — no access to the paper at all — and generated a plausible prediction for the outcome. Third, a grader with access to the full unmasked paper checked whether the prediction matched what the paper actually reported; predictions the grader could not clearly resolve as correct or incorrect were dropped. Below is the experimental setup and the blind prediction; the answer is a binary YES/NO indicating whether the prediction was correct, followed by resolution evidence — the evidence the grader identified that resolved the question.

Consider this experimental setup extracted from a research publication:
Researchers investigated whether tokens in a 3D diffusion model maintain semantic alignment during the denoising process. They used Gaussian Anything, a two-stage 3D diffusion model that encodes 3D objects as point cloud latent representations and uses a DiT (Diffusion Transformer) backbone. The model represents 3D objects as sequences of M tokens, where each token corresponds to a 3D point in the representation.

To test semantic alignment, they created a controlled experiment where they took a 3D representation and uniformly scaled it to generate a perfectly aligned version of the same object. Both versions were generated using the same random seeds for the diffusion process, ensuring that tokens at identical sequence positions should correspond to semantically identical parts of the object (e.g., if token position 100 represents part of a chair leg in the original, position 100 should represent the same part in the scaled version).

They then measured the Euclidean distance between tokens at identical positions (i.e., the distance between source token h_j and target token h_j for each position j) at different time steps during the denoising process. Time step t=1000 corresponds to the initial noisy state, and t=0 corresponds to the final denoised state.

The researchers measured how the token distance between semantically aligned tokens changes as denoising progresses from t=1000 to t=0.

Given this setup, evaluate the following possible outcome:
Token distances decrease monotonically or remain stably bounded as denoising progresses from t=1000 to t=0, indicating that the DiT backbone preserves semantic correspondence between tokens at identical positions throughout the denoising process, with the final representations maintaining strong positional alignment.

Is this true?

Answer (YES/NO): NO